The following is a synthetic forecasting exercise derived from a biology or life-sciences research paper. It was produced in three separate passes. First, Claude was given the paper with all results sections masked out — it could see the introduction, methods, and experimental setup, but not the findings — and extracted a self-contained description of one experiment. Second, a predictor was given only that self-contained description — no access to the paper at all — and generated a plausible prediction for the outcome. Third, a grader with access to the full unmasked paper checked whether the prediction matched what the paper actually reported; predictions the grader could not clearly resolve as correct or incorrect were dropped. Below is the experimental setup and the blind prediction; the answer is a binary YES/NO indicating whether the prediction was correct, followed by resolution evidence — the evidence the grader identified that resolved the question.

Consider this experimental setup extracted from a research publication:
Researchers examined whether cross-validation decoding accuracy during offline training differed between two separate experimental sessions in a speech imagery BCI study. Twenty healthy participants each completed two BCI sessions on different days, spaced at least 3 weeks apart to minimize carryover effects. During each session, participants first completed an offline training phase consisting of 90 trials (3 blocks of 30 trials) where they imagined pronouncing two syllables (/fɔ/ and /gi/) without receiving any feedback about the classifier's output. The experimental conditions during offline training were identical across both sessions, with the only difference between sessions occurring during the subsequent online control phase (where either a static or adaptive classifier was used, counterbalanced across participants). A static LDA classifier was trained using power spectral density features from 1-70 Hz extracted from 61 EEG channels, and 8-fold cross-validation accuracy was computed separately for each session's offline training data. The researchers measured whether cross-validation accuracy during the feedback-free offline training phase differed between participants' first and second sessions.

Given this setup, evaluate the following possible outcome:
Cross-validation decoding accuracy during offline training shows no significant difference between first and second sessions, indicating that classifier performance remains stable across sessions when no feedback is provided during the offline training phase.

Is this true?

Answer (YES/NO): YES